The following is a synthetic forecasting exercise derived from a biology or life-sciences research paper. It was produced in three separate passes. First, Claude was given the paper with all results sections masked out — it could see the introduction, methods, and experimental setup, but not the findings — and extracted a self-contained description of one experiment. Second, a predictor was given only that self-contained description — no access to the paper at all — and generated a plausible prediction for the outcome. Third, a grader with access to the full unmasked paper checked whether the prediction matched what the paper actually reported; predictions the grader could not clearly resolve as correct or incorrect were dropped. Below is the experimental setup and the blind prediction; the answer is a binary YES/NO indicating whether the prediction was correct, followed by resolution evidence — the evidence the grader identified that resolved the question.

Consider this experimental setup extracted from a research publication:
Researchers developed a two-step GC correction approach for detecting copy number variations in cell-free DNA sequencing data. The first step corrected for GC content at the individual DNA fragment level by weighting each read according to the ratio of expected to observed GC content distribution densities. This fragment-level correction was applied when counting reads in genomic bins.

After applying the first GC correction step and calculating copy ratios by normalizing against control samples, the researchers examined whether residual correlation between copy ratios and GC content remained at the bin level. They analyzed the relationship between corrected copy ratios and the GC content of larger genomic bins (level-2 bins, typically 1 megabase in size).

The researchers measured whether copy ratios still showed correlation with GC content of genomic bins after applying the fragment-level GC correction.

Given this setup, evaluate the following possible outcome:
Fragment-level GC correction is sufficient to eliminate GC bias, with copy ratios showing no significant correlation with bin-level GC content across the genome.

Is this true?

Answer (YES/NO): NO